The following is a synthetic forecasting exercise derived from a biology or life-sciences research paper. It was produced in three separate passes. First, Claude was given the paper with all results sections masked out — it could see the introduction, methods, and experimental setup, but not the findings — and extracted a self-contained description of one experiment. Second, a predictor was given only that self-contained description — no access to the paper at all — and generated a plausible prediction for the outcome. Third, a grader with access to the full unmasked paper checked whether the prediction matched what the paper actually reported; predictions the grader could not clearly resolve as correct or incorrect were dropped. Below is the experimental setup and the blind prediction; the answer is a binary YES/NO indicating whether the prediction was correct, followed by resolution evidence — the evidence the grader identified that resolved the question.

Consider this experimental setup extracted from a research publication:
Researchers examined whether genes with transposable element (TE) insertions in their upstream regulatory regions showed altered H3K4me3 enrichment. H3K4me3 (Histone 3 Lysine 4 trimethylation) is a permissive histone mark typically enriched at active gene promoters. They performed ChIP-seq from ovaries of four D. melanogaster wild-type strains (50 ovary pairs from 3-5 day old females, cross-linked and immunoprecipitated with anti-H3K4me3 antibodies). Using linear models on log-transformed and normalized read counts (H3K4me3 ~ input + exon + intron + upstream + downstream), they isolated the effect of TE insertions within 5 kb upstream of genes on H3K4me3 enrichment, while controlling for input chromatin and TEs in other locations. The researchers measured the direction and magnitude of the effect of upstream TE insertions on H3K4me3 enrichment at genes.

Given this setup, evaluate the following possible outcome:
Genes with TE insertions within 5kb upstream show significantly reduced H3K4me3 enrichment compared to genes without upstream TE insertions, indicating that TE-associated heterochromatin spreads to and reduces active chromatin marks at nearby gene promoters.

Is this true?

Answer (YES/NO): NO